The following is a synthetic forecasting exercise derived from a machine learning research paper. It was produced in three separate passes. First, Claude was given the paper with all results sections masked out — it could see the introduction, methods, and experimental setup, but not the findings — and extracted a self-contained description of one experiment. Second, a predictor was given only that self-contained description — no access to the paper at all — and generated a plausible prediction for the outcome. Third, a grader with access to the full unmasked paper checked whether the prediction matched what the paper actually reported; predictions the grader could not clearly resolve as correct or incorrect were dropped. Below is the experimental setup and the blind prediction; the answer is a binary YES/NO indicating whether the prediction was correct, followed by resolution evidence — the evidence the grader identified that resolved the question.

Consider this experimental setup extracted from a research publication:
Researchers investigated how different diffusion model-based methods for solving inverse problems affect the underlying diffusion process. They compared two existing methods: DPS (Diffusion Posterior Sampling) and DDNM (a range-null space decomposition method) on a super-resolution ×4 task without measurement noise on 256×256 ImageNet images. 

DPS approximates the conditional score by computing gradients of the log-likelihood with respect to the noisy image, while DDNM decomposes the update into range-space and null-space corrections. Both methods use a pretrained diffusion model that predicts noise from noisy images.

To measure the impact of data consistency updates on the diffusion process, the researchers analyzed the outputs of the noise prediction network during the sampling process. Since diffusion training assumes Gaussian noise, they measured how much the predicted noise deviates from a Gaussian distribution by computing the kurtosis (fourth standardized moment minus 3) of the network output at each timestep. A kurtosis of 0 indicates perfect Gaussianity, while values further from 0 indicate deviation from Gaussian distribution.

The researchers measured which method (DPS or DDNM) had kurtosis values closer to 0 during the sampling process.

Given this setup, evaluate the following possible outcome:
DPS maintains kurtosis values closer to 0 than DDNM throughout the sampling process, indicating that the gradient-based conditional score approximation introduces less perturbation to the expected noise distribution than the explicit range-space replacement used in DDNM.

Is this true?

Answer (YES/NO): YES